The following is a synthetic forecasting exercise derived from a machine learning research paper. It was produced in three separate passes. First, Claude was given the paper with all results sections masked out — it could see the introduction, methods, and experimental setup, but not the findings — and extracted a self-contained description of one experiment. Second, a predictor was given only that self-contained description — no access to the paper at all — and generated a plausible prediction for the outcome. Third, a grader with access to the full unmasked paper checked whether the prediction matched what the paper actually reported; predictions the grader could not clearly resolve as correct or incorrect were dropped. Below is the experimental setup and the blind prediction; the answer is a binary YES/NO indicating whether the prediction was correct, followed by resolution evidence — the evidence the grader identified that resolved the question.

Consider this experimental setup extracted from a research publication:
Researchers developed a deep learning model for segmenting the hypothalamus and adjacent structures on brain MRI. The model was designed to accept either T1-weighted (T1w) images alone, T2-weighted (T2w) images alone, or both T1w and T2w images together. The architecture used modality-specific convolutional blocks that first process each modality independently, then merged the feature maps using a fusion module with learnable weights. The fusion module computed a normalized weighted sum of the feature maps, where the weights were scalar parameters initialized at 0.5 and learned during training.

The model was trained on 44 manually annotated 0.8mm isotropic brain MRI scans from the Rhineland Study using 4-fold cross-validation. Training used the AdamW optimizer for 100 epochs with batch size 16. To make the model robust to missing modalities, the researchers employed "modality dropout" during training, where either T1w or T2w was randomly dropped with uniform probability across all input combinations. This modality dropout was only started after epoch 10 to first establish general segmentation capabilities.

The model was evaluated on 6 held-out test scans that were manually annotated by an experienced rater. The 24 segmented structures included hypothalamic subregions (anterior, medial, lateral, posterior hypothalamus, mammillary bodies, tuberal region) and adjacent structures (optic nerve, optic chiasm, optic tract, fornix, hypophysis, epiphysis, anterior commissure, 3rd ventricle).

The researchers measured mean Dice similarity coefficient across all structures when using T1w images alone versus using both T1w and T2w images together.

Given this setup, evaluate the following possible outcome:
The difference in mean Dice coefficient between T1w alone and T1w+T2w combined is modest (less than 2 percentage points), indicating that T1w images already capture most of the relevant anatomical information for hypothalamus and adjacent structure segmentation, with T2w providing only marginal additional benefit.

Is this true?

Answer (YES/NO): YES